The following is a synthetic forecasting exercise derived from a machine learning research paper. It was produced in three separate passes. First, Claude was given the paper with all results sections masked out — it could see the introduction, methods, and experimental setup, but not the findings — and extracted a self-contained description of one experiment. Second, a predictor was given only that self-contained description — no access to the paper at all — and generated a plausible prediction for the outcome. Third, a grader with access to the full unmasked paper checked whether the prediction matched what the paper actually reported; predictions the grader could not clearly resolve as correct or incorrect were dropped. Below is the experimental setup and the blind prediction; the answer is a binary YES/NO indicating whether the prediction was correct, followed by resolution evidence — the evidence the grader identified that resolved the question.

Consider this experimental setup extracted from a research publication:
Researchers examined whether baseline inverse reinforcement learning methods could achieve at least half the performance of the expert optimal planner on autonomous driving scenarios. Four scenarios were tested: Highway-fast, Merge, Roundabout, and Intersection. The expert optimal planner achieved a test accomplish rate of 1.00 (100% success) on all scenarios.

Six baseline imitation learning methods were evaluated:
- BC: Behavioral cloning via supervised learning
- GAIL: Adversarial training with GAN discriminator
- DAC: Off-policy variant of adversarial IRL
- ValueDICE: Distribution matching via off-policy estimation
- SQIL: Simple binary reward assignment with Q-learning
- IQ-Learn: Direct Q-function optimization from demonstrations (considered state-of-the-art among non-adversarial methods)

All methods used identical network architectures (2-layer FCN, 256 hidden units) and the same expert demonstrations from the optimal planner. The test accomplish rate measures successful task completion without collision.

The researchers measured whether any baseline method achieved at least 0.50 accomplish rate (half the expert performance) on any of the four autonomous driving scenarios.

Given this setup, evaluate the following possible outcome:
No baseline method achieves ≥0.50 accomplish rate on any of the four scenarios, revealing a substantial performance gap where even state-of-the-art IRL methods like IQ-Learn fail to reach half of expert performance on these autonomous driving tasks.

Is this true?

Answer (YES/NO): NO